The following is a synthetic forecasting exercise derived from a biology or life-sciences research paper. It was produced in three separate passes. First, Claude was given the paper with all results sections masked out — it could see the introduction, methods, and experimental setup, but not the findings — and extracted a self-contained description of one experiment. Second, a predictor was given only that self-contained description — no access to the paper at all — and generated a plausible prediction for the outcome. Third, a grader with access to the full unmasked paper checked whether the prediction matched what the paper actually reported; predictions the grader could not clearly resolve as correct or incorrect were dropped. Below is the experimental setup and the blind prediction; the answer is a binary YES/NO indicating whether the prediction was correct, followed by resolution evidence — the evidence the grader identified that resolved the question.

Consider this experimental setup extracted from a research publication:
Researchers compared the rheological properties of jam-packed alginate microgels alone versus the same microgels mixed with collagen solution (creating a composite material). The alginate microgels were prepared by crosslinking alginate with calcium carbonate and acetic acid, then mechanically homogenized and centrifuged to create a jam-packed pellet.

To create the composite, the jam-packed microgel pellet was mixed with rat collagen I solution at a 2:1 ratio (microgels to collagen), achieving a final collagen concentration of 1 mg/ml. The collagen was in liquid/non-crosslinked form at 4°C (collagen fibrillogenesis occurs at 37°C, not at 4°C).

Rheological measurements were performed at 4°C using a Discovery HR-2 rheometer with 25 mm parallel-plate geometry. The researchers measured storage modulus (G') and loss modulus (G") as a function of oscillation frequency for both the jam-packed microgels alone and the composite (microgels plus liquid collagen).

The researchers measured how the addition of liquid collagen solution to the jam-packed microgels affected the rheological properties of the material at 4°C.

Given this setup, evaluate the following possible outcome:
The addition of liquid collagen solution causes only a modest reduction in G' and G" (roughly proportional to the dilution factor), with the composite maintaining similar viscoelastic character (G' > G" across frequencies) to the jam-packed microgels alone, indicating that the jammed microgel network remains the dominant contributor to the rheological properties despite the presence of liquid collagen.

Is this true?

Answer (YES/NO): NO